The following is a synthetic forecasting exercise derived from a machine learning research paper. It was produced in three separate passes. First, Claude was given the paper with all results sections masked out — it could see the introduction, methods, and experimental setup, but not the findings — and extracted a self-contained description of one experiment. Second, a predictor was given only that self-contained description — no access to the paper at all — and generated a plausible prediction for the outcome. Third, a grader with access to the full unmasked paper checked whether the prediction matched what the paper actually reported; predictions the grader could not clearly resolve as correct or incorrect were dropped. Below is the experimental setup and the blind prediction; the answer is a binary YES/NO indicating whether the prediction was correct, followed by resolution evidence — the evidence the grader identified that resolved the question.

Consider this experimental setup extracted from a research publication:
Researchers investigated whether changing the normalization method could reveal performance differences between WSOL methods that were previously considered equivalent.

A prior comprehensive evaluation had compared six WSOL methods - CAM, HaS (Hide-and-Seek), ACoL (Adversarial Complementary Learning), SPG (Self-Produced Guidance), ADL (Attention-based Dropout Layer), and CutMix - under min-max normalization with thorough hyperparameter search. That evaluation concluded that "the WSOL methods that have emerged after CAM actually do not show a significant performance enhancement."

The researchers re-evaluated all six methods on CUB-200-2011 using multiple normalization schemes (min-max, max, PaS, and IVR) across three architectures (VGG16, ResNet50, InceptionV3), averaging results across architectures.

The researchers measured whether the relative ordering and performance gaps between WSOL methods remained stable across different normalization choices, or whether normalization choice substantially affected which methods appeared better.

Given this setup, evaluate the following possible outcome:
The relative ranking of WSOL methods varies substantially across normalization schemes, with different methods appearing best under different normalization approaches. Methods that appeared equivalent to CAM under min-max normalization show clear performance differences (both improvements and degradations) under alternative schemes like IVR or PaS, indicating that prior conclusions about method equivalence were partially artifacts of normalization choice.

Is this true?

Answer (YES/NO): YES